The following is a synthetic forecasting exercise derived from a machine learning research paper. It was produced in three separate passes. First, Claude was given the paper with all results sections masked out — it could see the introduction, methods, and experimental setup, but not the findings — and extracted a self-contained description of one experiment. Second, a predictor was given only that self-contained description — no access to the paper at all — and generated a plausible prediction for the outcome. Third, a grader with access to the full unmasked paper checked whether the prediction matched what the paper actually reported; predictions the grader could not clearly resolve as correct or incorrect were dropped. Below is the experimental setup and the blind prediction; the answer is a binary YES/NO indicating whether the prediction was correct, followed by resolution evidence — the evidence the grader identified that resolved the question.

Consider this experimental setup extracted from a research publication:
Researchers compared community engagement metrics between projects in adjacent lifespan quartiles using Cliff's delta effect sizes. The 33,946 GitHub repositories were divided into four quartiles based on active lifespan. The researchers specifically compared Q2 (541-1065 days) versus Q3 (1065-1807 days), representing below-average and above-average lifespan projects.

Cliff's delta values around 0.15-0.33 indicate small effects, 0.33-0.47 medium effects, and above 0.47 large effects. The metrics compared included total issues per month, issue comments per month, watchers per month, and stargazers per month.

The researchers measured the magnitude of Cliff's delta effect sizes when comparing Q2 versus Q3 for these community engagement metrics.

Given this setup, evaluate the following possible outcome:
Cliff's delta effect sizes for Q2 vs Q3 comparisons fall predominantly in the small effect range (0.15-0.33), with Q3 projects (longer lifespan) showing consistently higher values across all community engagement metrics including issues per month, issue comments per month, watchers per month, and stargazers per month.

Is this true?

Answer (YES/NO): NO